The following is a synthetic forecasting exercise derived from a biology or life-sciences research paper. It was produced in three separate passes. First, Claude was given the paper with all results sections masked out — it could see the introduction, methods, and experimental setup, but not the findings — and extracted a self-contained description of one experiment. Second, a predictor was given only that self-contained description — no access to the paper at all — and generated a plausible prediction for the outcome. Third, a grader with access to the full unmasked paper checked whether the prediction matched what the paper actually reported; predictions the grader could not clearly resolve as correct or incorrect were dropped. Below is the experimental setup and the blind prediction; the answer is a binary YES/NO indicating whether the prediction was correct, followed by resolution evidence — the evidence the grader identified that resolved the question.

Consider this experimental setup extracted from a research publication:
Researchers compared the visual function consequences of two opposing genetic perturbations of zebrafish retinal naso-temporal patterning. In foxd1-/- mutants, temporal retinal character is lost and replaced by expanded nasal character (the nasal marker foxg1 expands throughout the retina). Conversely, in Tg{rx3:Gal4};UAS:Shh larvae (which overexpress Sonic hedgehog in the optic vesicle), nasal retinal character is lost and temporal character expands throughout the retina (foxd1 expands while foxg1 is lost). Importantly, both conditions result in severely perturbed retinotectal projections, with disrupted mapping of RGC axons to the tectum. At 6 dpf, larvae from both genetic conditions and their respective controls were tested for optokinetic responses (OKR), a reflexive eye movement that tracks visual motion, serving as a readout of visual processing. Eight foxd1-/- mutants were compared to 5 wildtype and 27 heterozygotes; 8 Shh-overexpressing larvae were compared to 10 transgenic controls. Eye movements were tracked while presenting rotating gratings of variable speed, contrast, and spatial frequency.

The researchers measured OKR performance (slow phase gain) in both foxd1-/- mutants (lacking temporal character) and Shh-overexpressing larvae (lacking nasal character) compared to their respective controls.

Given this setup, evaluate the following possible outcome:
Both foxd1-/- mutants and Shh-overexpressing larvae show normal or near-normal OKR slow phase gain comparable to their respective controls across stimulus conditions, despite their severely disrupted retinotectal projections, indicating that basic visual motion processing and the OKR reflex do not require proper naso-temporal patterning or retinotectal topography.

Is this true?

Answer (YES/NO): NO